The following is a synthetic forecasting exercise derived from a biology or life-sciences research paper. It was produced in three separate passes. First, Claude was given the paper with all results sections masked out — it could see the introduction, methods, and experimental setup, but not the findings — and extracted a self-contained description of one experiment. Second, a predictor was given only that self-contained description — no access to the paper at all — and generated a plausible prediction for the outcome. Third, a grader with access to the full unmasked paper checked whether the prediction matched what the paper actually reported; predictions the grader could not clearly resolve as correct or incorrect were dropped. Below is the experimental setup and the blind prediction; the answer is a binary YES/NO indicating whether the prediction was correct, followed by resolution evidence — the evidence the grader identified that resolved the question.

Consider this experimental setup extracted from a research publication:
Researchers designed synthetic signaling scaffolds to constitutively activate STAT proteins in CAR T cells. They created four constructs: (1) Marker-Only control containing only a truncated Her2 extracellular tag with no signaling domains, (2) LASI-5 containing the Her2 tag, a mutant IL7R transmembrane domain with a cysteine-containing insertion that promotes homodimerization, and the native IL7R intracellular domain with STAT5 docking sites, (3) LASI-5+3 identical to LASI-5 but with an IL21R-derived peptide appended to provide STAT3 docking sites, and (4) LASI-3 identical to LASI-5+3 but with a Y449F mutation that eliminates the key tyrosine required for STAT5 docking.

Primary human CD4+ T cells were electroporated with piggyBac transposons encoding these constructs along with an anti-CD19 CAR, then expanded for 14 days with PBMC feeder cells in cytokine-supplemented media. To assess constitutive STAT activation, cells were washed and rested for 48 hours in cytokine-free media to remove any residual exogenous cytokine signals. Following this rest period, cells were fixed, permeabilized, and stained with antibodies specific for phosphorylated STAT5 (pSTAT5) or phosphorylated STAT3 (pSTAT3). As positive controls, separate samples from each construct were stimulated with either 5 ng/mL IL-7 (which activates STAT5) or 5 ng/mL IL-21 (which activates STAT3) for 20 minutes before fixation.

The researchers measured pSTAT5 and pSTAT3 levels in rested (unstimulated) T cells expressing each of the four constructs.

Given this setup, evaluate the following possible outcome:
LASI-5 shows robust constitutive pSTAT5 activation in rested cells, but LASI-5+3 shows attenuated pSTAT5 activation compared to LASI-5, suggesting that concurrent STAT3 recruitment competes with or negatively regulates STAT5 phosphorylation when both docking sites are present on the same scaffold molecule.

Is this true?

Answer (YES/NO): NO